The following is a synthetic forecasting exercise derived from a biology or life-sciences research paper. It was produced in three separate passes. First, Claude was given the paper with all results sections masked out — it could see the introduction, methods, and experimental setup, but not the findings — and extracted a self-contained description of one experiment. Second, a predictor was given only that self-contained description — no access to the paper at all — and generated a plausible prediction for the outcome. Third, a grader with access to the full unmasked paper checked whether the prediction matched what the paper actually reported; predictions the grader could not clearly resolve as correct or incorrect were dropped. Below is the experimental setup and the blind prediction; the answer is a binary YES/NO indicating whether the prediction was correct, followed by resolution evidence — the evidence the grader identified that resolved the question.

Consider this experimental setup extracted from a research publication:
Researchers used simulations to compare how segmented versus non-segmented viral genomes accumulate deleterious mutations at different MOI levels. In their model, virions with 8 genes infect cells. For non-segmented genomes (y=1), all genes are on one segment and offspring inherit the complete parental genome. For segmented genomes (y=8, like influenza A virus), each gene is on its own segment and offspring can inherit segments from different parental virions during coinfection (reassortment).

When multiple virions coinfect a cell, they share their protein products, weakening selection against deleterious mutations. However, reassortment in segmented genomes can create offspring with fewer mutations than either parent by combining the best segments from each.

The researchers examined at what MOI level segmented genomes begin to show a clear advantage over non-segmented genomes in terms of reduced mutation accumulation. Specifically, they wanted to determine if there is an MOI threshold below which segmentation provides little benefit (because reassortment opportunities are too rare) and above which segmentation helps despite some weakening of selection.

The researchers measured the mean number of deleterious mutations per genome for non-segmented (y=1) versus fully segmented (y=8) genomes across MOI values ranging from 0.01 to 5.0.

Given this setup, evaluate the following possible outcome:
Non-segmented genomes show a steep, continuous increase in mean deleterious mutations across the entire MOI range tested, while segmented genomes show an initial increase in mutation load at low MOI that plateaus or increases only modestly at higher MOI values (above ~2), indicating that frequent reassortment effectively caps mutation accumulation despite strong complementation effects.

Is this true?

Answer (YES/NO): NO